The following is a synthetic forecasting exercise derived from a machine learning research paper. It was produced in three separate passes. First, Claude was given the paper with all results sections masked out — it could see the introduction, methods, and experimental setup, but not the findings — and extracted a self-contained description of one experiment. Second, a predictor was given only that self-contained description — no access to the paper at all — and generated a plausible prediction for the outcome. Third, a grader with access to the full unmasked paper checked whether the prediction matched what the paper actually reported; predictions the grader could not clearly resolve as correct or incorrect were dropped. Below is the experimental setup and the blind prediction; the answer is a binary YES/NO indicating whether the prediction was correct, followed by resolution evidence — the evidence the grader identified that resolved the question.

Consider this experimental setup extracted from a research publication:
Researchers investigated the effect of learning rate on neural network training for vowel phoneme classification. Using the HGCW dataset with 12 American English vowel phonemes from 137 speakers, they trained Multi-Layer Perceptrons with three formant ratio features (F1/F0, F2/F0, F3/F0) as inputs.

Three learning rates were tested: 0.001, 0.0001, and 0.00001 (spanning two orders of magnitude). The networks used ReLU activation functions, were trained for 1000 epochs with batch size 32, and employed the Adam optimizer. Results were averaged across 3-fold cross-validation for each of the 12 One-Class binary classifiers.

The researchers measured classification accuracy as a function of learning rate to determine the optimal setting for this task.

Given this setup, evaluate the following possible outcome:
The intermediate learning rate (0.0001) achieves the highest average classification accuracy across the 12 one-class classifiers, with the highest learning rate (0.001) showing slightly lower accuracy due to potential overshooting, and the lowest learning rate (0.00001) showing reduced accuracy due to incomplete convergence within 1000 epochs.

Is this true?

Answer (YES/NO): YES